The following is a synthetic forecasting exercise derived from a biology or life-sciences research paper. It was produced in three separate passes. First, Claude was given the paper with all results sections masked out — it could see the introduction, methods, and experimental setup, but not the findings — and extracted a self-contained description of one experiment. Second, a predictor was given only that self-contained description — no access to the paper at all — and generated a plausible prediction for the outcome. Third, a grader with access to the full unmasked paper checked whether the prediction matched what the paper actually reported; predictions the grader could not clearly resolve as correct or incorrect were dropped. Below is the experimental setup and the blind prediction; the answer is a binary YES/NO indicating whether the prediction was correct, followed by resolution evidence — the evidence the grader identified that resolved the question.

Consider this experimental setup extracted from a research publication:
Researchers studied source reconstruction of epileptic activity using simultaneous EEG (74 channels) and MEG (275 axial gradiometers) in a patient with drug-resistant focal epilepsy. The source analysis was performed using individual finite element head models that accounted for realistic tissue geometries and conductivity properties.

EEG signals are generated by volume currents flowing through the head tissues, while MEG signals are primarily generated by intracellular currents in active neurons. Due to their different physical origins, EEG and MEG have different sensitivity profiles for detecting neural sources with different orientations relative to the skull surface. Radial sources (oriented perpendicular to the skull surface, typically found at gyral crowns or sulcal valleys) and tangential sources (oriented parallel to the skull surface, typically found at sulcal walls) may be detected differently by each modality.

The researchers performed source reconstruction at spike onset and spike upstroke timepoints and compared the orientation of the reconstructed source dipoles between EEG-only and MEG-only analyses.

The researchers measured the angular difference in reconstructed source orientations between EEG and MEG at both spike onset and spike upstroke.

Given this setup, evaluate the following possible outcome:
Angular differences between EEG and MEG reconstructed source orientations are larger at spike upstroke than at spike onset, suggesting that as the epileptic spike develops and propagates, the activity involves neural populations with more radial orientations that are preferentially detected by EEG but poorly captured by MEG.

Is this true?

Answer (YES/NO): NO